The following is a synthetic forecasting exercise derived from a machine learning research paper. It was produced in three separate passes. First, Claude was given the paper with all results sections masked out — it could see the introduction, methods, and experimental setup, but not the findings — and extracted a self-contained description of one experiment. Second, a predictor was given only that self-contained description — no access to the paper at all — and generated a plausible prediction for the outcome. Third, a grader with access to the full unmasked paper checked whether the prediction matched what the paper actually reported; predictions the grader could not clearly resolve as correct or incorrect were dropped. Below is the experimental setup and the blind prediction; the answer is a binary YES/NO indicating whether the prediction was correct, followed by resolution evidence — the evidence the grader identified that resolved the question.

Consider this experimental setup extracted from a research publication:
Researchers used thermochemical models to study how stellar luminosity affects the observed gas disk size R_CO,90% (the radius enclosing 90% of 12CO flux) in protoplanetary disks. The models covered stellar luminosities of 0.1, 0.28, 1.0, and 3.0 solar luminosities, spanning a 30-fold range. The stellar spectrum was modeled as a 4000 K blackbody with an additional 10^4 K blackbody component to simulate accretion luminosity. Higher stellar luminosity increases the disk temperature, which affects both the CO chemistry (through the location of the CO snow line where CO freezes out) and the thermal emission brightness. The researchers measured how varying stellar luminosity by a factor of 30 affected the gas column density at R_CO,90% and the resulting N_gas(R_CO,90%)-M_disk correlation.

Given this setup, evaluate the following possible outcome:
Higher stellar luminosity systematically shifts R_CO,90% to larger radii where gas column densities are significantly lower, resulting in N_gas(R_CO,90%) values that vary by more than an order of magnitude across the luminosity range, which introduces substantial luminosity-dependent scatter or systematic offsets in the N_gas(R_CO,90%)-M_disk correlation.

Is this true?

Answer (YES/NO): NO